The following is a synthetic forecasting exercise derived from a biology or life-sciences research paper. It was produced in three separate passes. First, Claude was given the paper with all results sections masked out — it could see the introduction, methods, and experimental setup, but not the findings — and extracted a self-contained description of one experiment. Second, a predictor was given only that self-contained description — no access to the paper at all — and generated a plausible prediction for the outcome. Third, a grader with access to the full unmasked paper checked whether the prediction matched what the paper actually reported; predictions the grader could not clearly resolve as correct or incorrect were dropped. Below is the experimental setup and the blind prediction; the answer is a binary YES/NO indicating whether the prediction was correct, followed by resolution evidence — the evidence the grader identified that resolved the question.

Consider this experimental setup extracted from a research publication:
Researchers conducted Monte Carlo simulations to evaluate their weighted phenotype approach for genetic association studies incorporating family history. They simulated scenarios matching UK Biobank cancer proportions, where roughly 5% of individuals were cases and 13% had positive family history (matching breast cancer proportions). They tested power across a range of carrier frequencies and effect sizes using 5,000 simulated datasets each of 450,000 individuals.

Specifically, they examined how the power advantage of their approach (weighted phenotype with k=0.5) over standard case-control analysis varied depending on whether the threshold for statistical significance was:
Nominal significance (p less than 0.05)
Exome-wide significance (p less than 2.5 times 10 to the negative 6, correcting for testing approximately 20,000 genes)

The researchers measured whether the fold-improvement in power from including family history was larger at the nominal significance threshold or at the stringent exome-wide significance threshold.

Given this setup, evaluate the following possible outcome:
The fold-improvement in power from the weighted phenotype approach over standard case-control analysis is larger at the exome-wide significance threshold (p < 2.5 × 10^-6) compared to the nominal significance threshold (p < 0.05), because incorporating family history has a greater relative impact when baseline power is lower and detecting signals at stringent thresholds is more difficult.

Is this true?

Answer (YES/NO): YES